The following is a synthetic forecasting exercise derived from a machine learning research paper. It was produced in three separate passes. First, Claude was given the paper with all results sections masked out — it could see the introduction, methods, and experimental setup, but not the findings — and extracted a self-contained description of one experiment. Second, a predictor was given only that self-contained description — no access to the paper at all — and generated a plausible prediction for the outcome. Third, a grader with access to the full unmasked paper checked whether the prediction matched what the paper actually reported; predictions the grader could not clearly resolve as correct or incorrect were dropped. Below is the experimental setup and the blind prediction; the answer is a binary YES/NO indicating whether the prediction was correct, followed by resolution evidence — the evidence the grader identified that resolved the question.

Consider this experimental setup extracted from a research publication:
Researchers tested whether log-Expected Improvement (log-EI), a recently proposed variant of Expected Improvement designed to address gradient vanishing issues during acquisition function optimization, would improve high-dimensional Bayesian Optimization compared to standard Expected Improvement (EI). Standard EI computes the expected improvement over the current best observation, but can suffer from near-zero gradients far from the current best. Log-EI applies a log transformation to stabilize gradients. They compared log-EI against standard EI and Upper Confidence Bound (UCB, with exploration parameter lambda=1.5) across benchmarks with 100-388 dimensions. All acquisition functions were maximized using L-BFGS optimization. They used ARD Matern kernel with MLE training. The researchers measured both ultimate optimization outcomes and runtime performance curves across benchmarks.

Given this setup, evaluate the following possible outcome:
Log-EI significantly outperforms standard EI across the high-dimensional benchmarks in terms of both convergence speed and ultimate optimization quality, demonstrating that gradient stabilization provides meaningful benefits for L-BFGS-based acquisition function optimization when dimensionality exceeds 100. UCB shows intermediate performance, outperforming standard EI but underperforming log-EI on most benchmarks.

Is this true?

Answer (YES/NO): NO